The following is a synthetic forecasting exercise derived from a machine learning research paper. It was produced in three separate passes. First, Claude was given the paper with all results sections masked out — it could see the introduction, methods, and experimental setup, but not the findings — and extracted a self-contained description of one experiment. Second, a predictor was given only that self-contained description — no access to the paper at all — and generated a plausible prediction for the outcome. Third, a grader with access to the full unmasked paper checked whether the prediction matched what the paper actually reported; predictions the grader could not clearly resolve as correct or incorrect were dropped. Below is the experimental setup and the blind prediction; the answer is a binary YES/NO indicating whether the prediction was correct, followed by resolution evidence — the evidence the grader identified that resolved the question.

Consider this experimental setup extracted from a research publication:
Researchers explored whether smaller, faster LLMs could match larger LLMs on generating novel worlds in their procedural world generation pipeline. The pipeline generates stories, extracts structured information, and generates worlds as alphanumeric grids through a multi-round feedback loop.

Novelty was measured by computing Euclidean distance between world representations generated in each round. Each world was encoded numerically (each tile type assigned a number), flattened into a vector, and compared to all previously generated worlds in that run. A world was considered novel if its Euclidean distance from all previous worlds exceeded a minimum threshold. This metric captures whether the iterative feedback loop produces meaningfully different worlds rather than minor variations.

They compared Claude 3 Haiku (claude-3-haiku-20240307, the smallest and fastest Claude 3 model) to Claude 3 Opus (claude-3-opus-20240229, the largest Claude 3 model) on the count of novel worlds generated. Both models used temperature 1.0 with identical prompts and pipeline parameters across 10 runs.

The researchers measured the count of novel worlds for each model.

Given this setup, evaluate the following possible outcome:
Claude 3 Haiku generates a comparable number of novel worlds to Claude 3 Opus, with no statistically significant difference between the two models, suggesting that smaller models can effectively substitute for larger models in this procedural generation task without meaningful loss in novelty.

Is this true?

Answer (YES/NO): NO